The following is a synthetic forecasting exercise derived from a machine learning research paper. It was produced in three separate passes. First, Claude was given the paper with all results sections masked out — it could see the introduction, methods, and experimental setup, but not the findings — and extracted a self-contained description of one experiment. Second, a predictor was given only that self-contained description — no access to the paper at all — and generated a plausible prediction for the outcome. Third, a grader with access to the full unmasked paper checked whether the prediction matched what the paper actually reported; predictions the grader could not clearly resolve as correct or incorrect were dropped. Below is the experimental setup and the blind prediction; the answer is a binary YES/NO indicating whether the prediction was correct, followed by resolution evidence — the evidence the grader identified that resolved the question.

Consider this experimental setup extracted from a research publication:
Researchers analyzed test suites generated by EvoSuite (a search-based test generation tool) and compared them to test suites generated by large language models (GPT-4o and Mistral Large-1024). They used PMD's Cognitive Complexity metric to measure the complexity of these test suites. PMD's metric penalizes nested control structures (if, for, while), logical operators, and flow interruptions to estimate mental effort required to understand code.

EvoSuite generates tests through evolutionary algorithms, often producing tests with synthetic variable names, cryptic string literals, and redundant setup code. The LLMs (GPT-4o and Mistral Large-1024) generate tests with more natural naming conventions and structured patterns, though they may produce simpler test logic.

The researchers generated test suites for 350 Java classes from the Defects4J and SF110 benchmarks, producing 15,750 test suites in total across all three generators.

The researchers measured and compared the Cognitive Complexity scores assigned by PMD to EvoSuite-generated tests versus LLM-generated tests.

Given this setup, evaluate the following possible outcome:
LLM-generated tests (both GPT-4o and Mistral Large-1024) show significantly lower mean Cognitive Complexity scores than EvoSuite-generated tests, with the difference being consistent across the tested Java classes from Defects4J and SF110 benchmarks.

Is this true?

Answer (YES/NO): YES